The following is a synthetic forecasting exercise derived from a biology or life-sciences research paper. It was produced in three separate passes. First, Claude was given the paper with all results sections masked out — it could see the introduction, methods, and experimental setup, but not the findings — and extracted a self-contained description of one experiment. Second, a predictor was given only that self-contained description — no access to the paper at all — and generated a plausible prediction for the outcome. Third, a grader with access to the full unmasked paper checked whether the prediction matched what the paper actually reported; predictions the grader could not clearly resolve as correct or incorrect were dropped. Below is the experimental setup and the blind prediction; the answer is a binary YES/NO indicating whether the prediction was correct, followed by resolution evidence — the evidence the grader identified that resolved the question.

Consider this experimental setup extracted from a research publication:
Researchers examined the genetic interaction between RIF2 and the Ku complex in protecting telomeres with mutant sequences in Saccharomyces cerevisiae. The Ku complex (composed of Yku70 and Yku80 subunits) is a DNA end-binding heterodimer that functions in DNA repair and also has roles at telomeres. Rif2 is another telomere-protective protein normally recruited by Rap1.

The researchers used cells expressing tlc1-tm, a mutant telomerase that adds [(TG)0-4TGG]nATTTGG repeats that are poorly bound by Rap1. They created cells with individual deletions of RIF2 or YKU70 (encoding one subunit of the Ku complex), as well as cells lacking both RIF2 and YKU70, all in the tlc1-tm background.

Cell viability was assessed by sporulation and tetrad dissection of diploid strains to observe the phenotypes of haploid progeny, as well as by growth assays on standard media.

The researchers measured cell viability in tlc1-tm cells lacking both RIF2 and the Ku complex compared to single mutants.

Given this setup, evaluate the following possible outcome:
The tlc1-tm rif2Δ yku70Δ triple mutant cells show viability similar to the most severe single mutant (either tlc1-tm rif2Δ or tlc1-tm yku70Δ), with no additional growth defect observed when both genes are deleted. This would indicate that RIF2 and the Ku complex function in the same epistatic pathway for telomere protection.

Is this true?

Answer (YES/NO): NO